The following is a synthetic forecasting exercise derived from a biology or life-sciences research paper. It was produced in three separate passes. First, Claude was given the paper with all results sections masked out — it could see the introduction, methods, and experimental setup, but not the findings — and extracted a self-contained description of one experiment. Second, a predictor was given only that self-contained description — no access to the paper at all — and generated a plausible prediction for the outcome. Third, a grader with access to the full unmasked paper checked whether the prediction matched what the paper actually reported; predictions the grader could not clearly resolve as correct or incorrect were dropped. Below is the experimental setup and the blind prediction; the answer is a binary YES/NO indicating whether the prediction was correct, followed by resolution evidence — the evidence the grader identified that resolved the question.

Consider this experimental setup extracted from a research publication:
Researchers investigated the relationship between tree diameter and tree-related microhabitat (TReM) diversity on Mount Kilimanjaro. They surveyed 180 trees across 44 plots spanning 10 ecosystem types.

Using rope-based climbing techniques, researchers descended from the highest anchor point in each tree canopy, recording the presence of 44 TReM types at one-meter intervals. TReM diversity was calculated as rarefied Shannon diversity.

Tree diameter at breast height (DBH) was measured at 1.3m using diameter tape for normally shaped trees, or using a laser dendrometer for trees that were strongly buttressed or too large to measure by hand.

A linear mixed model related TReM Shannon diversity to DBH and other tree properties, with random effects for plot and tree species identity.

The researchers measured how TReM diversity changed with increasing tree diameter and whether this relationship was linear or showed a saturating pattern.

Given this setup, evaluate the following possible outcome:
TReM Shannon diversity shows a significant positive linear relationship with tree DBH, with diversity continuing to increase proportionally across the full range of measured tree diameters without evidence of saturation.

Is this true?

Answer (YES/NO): NO